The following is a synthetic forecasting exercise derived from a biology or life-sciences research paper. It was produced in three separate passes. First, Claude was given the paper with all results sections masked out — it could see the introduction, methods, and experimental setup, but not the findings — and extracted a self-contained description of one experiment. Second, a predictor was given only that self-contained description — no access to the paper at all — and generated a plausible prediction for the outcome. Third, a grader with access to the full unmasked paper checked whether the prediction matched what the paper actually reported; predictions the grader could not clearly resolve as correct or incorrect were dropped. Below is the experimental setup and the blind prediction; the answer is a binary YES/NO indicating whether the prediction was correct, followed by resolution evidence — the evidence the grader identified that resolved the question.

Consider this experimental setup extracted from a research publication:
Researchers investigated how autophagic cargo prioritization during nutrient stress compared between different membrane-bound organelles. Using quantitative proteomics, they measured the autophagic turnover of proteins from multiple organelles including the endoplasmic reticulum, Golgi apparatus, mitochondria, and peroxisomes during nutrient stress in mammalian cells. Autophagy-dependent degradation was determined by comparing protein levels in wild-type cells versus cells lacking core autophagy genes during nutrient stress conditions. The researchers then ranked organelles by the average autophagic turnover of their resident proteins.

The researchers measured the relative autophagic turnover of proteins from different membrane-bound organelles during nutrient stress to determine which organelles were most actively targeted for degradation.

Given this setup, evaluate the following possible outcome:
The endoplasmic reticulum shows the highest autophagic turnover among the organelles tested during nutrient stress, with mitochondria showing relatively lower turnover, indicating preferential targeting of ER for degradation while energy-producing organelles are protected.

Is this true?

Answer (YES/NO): NO